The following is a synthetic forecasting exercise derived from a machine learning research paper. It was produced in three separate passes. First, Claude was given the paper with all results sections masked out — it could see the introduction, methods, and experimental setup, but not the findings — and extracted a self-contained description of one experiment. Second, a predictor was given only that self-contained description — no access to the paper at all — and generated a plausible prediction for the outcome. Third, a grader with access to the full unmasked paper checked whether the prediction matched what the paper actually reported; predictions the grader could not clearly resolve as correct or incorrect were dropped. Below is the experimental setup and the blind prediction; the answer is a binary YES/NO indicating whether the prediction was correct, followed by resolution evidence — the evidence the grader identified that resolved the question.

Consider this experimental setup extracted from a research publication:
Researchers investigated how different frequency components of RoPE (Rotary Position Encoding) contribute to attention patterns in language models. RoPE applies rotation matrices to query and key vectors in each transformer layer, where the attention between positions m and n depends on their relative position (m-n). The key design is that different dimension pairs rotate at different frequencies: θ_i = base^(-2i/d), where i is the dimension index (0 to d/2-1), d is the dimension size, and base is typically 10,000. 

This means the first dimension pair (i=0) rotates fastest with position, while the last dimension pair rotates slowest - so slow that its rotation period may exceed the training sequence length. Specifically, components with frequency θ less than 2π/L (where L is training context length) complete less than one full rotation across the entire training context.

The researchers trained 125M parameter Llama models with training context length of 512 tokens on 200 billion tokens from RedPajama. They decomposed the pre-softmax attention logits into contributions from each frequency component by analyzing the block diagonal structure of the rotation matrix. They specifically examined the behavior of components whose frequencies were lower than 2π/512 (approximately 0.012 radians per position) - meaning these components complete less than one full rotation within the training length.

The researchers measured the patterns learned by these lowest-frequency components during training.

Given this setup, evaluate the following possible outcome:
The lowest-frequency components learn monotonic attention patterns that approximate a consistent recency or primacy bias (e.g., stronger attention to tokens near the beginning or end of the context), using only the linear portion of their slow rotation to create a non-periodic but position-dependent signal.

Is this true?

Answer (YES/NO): NO